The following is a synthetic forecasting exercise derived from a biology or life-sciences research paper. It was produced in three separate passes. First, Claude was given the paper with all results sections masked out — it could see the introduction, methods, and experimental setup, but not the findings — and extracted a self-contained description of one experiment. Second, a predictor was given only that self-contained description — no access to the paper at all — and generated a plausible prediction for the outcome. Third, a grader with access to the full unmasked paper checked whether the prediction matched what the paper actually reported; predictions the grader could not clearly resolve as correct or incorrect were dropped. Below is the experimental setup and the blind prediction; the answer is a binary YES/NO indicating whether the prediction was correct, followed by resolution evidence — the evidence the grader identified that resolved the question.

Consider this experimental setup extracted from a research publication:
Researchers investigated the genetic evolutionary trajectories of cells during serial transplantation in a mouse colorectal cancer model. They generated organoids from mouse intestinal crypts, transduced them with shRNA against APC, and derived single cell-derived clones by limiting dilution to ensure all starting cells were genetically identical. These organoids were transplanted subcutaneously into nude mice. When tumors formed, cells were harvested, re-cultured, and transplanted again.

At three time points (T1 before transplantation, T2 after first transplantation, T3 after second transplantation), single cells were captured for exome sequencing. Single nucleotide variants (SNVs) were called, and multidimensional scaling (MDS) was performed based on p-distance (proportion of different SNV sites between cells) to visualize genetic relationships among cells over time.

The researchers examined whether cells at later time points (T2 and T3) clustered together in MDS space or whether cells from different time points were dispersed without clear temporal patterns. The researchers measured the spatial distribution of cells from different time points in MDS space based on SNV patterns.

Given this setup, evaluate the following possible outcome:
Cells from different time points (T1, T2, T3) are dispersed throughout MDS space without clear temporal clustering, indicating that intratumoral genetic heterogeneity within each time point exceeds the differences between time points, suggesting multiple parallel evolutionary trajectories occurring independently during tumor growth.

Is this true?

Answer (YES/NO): NO